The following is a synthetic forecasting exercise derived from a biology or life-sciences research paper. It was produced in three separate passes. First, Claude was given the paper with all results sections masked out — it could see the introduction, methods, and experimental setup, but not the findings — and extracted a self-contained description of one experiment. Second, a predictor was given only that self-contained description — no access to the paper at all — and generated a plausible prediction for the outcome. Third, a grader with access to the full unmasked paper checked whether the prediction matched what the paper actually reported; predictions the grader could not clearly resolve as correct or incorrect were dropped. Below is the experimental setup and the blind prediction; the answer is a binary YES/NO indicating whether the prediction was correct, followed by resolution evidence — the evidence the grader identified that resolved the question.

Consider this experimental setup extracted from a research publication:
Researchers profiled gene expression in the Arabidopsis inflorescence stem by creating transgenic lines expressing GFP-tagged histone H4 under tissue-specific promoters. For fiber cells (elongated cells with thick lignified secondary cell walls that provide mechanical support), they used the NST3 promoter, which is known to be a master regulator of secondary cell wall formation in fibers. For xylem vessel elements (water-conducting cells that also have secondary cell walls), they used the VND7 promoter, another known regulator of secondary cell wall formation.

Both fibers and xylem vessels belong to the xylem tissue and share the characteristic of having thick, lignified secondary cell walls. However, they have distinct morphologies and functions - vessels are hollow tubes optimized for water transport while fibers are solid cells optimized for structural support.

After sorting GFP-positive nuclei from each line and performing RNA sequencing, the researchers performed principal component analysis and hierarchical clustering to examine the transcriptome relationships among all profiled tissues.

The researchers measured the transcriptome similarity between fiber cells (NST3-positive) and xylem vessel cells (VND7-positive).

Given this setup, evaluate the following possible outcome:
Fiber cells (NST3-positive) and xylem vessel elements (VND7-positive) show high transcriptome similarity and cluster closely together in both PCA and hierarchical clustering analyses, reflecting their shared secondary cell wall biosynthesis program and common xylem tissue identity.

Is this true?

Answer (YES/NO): NO